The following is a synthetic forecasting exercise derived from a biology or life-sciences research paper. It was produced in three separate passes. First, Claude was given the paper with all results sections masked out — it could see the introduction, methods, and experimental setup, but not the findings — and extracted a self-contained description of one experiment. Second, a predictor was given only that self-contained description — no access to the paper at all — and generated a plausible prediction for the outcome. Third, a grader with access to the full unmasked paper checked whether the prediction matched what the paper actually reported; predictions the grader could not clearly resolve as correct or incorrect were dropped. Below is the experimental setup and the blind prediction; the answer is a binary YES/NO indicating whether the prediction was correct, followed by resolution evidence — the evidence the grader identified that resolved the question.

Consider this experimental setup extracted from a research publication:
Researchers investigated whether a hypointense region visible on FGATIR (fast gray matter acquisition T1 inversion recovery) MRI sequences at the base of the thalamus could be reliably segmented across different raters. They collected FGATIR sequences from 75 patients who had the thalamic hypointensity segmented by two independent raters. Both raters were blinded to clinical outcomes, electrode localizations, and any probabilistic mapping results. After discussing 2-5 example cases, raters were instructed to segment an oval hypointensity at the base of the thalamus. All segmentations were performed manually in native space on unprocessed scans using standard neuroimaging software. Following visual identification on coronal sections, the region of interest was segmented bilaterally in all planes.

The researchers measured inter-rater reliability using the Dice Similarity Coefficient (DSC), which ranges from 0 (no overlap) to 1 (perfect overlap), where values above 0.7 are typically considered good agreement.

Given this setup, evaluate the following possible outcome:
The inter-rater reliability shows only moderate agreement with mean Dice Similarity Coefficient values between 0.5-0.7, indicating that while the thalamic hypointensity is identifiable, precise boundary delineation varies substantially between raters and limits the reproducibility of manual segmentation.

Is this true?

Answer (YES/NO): NO